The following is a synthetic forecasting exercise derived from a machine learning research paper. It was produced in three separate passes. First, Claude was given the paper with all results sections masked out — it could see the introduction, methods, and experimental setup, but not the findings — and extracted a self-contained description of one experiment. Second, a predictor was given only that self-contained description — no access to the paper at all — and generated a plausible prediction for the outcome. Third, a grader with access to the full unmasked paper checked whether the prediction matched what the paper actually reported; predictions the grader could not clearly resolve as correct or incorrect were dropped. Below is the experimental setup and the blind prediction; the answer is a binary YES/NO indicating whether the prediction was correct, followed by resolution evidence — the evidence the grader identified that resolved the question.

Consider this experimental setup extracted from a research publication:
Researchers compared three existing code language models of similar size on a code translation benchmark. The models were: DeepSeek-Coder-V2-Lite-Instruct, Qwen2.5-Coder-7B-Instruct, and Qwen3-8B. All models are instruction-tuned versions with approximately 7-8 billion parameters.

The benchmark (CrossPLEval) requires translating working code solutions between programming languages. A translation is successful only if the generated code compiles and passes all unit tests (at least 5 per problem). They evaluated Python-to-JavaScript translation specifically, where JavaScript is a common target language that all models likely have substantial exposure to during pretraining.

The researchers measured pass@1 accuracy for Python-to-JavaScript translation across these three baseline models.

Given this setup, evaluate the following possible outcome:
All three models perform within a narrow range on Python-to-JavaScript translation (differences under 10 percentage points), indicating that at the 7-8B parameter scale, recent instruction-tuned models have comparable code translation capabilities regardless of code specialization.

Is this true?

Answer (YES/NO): NO